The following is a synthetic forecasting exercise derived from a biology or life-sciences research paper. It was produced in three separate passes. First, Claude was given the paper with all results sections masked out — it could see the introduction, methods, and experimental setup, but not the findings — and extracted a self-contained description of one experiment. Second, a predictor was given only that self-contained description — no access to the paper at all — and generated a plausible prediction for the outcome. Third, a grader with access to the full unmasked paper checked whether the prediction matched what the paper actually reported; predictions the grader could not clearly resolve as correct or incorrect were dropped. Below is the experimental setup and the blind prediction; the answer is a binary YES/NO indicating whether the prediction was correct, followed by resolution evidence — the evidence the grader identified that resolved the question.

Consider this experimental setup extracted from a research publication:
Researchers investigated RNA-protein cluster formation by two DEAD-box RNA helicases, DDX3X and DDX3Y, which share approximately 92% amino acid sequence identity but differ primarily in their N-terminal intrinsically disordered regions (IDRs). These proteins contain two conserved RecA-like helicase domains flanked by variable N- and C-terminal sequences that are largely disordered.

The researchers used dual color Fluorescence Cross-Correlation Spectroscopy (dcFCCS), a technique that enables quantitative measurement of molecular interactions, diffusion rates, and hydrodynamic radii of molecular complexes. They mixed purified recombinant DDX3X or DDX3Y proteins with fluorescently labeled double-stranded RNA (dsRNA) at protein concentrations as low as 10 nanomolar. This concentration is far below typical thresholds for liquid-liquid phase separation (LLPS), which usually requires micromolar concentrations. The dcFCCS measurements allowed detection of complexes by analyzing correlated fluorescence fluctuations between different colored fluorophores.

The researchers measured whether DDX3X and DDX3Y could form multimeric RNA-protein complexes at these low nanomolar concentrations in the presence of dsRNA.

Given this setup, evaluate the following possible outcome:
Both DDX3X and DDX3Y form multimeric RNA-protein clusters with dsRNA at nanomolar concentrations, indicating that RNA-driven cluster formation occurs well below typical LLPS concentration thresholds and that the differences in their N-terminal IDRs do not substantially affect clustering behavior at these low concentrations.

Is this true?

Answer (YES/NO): NO